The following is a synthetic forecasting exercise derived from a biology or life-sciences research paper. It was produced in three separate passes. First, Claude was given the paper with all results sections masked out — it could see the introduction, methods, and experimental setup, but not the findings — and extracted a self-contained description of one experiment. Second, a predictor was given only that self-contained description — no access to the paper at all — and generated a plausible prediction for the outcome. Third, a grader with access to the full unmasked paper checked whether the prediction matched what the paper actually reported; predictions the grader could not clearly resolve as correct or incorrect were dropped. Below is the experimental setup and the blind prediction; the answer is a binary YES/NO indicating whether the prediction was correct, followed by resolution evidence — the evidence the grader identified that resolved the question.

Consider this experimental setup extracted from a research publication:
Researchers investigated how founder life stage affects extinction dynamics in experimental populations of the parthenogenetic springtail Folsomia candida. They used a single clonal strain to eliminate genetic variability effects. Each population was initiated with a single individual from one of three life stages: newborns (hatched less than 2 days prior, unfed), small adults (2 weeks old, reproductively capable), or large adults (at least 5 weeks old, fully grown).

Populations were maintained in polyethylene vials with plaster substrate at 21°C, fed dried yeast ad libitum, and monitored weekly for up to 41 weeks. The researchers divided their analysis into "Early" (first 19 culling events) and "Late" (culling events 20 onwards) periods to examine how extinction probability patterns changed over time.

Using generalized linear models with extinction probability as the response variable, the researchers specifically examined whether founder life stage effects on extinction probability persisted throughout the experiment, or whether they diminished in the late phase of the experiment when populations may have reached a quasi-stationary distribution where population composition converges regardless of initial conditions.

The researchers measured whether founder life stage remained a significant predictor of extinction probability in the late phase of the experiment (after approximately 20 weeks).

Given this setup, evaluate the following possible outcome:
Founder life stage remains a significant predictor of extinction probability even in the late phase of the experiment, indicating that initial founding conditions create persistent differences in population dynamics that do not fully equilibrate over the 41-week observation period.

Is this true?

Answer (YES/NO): YES